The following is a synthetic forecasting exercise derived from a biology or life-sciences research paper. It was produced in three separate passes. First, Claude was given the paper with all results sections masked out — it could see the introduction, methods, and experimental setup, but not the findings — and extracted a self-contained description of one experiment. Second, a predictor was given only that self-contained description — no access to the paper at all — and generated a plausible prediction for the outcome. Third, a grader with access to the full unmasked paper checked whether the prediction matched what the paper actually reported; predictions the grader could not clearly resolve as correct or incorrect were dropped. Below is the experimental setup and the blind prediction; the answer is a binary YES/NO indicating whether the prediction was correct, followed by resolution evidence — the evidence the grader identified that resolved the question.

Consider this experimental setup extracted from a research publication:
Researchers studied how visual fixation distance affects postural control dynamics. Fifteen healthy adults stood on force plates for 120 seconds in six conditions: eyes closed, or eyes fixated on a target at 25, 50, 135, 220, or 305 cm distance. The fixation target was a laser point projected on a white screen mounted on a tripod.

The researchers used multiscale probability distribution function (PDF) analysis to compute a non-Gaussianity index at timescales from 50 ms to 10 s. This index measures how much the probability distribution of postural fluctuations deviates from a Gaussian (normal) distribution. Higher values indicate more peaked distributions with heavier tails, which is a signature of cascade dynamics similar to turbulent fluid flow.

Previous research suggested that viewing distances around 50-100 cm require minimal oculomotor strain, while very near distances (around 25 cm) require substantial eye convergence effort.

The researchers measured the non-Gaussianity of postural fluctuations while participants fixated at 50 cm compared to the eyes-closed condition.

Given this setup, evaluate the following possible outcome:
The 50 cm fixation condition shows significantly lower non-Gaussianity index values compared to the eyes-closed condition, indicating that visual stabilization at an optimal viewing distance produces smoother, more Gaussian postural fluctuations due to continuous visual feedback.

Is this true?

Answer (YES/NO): NO